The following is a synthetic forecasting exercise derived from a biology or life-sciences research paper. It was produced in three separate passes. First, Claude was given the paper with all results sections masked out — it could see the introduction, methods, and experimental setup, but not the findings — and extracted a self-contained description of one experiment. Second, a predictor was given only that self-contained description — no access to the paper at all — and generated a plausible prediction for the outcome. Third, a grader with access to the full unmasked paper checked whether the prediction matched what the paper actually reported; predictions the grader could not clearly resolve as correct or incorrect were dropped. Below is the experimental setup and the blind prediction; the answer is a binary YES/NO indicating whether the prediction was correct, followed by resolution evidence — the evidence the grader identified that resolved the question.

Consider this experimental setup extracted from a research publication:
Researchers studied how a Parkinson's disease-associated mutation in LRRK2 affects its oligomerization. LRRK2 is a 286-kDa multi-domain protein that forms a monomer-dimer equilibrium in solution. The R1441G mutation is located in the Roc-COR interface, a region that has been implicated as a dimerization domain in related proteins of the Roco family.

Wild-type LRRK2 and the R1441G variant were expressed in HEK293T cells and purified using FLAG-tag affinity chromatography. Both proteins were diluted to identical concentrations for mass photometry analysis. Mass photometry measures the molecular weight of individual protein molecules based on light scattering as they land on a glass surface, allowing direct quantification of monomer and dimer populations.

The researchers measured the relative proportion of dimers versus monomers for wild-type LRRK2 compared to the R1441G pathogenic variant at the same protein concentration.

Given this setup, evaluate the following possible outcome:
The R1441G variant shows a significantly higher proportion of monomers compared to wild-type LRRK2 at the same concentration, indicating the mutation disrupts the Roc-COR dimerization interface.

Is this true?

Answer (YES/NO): NO